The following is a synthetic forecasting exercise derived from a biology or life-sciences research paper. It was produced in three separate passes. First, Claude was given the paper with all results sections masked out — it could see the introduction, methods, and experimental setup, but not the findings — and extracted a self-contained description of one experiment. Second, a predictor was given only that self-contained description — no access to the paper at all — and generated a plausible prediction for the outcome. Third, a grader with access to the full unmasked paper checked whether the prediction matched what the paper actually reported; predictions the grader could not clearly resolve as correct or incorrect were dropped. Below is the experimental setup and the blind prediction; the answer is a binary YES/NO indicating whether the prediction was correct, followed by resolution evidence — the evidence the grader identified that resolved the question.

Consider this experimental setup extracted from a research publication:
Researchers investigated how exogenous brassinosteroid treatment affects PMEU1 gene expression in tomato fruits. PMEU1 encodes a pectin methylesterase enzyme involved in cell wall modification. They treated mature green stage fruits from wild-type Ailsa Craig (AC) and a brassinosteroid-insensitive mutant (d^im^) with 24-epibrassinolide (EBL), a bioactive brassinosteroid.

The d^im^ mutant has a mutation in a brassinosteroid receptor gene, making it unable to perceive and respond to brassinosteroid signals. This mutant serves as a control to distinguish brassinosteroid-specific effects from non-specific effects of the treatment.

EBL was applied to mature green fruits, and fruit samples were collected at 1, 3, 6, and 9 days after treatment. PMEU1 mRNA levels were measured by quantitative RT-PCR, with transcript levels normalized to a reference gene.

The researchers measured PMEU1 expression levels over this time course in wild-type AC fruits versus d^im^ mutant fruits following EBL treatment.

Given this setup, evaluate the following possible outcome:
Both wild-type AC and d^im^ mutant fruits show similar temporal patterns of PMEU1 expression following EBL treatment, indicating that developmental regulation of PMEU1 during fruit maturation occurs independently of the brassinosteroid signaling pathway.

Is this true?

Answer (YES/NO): NO